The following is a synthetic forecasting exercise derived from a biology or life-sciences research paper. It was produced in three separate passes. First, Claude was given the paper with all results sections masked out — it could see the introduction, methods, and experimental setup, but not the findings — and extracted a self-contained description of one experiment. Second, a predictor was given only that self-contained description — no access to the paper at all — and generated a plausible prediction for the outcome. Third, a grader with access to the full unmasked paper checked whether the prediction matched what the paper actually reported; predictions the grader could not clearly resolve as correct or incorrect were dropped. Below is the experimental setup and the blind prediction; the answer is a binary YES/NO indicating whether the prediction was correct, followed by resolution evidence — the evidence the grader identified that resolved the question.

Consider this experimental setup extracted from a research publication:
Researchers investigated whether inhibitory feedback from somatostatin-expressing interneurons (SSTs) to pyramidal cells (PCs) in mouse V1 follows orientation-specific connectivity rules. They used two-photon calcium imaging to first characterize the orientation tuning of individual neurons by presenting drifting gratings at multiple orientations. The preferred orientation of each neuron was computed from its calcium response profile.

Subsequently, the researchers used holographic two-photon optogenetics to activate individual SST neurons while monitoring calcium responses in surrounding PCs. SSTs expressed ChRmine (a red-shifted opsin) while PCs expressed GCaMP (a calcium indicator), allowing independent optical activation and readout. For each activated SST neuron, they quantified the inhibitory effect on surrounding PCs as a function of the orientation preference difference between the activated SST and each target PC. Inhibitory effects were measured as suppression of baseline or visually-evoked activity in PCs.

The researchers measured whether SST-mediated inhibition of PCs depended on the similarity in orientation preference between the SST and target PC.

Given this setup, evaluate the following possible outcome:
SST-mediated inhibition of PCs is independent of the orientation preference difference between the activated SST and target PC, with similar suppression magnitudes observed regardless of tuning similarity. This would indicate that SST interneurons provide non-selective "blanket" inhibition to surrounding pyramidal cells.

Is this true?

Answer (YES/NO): NO